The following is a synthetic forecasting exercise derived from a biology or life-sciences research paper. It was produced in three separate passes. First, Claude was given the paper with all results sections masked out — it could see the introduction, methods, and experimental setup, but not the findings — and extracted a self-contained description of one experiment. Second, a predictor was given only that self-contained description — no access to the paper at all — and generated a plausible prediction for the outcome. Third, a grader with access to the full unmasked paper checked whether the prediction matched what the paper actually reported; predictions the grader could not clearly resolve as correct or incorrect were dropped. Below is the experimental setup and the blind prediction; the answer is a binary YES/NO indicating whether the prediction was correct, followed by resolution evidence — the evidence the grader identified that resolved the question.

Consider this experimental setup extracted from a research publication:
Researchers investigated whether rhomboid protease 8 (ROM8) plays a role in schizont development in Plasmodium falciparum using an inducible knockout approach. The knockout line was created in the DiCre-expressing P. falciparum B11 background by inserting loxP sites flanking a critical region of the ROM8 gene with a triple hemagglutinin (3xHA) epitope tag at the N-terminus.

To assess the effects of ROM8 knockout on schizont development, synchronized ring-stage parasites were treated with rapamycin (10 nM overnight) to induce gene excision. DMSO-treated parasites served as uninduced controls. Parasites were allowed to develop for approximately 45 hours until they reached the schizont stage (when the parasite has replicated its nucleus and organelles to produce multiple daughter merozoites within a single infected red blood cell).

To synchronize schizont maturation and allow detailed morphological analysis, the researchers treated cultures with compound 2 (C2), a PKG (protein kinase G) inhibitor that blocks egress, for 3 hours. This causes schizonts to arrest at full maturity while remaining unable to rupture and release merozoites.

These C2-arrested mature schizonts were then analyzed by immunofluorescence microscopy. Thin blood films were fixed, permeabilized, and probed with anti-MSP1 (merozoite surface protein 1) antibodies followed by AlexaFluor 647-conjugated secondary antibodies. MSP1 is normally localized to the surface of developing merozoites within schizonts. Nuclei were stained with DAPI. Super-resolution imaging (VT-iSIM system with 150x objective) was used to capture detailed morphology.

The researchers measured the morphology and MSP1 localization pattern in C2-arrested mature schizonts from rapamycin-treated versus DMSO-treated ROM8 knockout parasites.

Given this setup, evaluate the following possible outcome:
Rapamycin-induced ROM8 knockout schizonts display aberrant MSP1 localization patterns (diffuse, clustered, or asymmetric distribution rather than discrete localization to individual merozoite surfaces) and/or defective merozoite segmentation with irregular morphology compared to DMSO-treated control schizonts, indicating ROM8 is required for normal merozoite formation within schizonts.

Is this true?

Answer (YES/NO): NO